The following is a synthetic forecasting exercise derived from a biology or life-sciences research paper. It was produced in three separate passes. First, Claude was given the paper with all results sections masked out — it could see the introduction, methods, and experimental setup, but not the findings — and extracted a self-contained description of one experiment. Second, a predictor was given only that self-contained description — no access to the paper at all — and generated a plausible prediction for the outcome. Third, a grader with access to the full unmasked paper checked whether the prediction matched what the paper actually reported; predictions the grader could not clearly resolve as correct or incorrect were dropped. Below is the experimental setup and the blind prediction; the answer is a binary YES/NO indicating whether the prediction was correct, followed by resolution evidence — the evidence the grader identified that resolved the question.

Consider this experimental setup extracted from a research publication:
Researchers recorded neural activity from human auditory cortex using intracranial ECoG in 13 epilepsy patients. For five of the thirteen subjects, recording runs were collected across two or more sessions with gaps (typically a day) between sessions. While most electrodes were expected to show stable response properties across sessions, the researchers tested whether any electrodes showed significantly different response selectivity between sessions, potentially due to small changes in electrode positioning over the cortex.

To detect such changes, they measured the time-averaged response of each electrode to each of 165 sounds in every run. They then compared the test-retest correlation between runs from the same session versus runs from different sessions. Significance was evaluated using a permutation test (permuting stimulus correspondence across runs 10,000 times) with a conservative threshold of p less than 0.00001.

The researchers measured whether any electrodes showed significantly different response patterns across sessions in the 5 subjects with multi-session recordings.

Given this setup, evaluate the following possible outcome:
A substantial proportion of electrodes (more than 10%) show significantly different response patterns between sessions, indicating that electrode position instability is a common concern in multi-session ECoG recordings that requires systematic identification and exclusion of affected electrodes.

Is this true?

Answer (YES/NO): NO